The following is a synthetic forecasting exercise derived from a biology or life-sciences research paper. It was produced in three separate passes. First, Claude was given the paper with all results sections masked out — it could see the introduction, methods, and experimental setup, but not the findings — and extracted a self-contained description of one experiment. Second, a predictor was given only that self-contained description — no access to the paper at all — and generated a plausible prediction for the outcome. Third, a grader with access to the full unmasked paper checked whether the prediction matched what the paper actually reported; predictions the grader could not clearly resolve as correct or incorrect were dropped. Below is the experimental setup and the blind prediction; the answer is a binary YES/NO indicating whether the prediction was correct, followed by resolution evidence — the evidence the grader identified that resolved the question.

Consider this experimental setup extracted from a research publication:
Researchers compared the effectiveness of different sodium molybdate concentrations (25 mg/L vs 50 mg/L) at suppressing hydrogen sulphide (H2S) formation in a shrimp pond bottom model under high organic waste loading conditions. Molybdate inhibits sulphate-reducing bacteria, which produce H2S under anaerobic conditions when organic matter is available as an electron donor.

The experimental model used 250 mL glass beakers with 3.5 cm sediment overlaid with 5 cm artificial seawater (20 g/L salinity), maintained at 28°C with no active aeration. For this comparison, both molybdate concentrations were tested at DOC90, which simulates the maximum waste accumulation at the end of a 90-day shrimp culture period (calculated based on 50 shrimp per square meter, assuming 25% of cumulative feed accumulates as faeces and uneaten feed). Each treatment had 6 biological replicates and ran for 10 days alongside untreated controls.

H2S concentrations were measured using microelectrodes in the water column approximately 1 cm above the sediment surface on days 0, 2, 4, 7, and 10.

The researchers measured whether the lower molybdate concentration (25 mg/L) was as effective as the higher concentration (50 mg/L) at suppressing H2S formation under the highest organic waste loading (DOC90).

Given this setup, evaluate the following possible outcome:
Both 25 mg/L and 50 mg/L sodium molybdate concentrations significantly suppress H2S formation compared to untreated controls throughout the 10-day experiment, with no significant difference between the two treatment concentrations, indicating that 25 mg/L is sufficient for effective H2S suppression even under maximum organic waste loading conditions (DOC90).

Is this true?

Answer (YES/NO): NO